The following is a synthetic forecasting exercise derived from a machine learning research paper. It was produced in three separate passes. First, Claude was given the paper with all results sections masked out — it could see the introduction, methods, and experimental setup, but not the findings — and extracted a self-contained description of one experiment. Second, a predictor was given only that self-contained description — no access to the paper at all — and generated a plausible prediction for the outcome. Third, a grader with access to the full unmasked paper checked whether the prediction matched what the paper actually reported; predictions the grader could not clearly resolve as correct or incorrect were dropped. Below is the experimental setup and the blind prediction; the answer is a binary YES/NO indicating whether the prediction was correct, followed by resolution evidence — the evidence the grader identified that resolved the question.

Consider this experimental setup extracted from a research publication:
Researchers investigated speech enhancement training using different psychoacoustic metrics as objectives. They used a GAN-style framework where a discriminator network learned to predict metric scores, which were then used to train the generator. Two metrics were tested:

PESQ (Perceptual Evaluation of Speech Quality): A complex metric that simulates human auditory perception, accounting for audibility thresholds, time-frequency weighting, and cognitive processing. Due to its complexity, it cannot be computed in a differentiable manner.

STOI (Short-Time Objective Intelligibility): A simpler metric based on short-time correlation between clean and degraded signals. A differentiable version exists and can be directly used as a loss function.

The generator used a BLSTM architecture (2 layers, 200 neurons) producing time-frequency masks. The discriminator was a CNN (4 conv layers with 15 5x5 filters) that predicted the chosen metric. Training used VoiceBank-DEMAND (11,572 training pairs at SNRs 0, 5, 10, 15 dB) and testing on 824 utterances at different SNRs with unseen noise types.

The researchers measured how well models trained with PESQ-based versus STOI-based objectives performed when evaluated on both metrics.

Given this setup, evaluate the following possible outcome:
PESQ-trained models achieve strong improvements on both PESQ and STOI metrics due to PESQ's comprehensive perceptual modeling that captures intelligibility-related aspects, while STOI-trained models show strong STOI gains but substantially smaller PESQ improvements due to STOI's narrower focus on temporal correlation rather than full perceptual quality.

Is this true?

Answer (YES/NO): NO